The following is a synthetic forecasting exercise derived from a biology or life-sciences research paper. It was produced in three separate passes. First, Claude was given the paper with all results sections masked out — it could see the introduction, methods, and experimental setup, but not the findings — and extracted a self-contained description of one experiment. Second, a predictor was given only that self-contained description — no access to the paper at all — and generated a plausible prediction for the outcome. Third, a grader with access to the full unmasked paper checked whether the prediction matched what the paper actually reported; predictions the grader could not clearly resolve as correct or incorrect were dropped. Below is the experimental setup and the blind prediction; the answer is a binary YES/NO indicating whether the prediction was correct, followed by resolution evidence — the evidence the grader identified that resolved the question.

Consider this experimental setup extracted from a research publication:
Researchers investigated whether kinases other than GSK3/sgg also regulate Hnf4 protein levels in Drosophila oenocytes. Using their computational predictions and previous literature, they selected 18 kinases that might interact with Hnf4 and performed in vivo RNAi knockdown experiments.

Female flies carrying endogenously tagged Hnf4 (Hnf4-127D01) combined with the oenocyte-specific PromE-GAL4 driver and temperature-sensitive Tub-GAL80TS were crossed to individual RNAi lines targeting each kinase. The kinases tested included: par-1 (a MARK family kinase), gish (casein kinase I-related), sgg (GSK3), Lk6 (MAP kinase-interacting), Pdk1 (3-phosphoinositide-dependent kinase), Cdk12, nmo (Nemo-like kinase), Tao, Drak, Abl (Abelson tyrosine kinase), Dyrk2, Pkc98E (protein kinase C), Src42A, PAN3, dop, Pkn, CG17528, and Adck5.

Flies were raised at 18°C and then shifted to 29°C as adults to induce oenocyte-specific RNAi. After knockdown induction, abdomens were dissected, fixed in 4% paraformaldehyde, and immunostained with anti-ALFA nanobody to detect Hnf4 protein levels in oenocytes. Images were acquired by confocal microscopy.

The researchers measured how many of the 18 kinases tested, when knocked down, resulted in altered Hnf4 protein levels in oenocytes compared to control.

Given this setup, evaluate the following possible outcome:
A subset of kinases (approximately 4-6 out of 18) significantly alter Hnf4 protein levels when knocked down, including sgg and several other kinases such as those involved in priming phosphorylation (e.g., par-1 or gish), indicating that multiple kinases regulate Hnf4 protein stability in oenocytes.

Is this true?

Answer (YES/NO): NO